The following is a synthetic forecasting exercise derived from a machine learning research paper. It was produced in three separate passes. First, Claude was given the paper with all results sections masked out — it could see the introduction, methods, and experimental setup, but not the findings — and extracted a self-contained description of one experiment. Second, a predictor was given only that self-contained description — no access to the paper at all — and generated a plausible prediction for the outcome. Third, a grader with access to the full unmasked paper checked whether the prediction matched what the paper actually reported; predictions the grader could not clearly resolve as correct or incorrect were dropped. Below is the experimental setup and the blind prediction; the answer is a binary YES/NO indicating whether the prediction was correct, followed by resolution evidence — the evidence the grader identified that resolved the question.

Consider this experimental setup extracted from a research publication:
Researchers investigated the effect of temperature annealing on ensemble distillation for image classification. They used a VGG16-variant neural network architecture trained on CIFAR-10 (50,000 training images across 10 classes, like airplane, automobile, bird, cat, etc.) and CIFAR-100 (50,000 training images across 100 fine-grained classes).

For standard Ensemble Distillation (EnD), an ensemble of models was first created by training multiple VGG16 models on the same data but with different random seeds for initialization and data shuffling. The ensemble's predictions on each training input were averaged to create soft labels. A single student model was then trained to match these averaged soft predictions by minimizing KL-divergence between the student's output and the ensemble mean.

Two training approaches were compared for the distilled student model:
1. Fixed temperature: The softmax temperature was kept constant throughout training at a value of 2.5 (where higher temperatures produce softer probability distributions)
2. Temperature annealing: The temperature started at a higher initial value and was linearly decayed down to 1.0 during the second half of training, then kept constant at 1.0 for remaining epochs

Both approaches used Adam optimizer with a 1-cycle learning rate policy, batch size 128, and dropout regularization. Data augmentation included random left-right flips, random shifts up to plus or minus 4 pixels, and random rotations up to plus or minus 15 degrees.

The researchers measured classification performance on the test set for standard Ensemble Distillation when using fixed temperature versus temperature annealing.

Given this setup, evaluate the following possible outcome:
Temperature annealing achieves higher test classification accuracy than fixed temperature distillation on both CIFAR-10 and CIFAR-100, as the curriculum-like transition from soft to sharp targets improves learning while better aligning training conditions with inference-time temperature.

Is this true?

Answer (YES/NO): NO